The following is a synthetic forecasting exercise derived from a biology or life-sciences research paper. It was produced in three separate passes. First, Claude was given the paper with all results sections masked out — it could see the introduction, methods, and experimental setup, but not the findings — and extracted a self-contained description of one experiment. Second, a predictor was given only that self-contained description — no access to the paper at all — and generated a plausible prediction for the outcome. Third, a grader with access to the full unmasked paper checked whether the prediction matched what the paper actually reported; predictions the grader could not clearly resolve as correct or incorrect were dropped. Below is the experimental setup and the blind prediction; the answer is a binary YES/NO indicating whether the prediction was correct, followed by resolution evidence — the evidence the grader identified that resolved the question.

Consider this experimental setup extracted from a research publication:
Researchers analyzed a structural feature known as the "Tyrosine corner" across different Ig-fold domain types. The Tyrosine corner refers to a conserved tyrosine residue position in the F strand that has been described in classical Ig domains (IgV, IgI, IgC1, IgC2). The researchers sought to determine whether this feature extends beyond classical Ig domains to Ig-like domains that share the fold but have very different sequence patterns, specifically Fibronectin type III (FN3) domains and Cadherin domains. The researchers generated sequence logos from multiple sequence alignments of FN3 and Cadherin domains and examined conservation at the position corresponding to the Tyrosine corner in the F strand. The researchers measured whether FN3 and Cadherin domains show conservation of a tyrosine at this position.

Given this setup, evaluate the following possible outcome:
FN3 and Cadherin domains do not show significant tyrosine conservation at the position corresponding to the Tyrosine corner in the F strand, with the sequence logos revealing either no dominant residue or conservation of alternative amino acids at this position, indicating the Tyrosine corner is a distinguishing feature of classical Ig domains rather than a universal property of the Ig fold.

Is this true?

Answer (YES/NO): NO